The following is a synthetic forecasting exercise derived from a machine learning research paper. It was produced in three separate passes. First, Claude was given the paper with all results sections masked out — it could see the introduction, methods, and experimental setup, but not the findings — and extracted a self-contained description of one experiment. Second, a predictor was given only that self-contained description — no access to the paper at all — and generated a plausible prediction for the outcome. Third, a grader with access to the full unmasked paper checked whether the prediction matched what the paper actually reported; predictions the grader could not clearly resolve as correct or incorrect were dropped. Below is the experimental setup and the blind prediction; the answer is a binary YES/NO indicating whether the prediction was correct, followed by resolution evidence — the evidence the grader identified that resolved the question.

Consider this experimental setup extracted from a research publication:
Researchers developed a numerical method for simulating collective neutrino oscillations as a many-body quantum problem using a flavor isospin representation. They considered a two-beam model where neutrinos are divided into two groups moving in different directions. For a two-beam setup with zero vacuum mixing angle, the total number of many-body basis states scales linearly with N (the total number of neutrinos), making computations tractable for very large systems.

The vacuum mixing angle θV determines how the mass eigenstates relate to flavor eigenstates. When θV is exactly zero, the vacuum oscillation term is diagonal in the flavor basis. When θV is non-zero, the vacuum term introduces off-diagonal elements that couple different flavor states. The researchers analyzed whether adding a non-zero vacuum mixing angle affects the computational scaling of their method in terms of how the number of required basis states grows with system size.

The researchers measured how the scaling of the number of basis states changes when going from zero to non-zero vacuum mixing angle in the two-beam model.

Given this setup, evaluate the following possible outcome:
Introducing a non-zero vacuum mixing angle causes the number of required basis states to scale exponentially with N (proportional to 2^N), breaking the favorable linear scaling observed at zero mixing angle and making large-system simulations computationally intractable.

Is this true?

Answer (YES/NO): NO